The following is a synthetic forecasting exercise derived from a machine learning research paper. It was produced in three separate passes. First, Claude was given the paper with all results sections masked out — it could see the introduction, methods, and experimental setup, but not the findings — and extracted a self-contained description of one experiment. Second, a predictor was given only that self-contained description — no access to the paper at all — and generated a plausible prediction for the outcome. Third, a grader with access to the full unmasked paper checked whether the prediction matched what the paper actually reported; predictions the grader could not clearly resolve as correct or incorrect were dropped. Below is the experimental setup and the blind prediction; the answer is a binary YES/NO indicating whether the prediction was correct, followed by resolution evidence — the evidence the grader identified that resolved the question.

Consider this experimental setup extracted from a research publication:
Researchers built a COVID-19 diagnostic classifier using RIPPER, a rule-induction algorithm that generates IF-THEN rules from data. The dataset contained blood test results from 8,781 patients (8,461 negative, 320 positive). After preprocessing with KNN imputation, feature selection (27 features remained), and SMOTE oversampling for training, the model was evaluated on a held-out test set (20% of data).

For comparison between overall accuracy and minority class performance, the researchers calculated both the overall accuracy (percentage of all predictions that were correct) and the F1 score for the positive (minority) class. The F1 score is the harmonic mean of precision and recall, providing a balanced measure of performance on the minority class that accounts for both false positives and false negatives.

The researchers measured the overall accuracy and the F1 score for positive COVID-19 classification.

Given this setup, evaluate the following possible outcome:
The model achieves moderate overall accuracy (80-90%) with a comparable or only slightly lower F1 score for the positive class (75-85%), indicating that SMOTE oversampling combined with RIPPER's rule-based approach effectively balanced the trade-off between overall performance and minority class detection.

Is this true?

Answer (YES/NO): NO